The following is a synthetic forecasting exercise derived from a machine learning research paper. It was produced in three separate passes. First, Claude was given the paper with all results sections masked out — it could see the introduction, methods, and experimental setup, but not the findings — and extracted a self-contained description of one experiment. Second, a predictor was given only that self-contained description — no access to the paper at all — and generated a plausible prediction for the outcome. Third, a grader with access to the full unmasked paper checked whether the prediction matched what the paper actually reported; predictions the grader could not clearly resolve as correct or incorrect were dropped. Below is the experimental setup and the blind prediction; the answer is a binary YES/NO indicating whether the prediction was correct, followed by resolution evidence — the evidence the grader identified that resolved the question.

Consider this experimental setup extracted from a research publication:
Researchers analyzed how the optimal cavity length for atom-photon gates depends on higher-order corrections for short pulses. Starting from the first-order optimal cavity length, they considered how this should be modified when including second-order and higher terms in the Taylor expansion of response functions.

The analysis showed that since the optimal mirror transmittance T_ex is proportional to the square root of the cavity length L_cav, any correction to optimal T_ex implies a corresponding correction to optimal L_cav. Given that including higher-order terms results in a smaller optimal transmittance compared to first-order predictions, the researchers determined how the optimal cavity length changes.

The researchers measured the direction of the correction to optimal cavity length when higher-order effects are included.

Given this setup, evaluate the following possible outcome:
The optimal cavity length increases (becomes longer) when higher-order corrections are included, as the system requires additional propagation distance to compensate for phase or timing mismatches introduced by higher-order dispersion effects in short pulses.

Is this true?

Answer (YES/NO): NO